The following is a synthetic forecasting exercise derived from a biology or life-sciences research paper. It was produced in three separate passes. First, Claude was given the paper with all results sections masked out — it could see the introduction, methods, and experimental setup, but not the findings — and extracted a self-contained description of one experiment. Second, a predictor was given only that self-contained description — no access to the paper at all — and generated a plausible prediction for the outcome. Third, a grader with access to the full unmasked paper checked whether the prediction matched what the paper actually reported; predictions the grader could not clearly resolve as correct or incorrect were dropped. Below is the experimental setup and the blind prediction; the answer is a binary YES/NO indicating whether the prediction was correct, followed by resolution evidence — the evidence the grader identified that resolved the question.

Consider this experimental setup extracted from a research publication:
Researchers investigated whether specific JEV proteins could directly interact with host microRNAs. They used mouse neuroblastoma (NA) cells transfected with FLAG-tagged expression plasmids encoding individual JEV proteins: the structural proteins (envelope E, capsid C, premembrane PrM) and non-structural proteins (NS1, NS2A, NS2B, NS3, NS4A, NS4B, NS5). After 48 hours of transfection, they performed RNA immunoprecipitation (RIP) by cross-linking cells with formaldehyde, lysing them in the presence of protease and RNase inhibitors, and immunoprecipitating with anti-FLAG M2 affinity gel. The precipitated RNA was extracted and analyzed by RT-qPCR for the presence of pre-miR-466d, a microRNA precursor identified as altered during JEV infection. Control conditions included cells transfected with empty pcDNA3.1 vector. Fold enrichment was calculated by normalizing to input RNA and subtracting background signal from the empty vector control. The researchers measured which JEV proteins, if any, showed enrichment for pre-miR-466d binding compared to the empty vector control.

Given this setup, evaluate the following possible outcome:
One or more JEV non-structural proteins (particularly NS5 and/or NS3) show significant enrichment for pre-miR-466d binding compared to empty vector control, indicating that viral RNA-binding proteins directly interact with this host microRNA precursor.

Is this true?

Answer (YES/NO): YES